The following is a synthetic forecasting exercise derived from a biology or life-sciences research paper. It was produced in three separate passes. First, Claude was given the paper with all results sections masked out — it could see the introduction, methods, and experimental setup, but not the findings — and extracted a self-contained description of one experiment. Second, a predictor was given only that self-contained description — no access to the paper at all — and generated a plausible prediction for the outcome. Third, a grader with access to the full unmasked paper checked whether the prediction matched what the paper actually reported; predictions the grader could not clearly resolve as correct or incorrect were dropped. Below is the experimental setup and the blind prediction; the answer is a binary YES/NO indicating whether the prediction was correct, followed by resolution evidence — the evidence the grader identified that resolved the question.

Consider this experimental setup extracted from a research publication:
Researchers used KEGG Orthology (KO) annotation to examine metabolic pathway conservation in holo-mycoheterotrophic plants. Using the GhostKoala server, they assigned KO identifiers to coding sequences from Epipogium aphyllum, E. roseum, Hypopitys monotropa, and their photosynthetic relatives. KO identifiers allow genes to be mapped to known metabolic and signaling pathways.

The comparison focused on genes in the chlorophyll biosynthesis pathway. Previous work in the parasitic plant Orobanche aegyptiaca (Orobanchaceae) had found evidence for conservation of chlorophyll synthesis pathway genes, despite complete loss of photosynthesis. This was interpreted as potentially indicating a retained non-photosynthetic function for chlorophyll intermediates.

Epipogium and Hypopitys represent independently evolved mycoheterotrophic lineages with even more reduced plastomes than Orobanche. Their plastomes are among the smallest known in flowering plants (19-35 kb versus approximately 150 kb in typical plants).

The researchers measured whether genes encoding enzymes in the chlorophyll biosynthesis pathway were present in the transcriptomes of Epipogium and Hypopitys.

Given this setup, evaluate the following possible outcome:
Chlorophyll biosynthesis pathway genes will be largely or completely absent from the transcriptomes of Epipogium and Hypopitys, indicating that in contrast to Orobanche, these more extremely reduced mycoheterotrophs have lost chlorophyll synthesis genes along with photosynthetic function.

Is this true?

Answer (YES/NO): NO